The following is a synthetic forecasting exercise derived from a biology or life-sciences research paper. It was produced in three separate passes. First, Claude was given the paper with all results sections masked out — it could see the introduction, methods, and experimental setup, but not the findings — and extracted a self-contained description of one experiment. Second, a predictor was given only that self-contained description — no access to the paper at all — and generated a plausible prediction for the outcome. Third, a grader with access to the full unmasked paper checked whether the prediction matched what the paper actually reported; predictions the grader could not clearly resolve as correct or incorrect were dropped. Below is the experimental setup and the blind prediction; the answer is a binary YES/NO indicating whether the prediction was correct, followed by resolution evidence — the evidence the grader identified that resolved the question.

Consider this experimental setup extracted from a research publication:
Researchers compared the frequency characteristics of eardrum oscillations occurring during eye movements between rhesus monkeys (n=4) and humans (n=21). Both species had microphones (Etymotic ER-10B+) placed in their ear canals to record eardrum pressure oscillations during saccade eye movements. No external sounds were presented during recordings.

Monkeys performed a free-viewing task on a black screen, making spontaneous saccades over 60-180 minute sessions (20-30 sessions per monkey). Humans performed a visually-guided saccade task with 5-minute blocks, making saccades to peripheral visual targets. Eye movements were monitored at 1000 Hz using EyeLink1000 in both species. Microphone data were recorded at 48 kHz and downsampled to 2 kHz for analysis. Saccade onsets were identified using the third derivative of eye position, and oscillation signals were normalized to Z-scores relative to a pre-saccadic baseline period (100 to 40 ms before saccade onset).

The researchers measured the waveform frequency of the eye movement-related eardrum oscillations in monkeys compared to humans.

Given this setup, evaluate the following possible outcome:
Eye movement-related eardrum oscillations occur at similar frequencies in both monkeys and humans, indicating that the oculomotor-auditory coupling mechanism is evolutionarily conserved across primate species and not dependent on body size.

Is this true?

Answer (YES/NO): NO